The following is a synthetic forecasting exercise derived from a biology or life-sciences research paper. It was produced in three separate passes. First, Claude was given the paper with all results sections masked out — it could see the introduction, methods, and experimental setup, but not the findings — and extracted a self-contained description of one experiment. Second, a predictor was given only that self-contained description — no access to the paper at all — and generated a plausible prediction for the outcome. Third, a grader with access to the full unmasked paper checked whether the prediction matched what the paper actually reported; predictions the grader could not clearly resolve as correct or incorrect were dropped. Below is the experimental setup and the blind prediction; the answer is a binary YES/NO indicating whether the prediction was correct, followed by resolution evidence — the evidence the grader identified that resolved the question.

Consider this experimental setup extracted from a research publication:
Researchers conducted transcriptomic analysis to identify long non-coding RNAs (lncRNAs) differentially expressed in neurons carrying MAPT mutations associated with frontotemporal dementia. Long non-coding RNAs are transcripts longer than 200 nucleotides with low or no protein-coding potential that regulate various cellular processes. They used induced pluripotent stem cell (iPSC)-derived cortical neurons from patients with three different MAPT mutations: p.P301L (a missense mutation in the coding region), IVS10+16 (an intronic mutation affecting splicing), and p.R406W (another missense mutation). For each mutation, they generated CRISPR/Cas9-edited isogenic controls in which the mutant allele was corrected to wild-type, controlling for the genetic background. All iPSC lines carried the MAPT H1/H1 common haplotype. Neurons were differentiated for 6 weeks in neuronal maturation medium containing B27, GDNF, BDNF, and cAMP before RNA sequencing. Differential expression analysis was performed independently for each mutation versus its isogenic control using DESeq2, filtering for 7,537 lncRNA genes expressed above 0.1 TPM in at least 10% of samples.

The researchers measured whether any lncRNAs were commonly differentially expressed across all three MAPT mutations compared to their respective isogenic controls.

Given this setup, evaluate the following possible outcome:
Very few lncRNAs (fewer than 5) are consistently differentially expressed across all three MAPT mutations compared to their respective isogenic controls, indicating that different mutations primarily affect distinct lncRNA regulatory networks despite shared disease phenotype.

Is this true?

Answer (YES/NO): NO